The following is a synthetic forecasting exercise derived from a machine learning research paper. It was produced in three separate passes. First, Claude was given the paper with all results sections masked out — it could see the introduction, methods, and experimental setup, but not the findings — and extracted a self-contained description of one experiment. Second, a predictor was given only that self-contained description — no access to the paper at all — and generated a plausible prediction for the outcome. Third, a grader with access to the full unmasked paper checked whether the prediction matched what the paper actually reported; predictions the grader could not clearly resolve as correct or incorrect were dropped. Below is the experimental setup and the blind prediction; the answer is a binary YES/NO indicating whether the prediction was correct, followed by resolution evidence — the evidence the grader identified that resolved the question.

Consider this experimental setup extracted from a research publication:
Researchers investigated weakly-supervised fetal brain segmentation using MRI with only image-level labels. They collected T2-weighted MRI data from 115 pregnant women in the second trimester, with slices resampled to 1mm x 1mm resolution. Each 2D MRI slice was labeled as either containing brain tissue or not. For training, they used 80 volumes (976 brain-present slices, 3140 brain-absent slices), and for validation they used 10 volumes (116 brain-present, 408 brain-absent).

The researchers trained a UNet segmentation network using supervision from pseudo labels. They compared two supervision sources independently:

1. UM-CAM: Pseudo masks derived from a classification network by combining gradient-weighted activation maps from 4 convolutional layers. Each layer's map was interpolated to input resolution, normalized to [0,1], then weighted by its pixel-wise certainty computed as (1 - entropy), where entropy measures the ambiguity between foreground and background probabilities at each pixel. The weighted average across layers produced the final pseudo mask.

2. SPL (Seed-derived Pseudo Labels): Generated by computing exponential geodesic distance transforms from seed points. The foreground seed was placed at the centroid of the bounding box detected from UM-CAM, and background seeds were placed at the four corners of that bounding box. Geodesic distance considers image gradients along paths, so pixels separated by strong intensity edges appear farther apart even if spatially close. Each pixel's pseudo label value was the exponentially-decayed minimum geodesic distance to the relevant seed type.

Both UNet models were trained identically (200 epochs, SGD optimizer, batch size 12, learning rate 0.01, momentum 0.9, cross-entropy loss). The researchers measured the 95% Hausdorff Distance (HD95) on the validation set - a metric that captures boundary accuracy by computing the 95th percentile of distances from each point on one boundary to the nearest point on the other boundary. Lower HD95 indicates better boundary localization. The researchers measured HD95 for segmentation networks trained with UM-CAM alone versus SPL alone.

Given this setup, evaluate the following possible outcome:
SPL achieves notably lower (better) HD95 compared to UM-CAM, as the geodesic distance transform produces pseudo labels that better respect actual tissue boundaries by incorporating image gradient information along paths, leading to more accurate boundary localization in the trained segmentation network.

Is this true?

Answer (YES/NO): YES